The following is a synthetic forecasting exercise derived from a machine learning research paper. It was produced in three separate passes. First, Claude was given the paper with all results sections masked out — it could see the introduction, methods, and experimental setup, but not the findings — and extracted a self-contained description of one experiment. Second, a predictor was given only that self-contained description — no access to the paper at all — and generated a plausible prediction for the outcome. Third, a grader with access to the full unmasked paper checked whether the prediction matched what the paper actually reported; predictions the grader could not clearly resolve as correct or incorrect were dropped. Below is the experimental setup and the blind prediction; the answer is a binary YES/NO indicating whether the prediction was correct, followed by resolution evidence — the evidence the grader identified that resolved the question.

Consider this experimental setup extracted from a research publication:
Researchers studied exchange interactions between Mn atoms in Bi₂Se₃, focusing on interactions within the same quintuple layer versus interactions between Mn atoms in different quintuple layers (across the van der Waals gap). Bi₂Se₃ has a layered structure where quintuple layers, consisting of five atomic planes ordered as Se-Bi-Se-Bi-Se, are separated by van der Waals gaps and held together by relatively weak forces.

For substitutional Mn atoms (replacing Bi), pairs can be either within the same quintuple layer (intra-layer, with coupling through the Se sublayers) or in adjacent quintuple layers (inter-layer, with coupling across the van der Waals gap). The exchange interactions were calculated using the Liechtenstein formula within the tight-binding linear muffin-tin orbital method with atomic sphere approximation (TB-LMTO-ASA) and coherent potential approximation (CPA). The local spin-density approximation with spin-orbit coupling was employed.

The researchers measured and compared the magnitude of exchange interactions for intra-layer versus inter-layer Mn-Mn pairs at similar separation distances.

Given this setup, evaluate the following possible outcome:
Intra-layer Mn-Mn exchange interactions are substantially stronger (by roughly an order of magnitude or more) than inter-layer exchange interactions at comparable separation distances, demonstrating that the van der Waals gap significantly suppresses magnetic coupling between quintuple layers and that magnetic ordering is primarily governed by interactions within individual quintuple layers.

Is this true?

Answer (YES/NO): NO